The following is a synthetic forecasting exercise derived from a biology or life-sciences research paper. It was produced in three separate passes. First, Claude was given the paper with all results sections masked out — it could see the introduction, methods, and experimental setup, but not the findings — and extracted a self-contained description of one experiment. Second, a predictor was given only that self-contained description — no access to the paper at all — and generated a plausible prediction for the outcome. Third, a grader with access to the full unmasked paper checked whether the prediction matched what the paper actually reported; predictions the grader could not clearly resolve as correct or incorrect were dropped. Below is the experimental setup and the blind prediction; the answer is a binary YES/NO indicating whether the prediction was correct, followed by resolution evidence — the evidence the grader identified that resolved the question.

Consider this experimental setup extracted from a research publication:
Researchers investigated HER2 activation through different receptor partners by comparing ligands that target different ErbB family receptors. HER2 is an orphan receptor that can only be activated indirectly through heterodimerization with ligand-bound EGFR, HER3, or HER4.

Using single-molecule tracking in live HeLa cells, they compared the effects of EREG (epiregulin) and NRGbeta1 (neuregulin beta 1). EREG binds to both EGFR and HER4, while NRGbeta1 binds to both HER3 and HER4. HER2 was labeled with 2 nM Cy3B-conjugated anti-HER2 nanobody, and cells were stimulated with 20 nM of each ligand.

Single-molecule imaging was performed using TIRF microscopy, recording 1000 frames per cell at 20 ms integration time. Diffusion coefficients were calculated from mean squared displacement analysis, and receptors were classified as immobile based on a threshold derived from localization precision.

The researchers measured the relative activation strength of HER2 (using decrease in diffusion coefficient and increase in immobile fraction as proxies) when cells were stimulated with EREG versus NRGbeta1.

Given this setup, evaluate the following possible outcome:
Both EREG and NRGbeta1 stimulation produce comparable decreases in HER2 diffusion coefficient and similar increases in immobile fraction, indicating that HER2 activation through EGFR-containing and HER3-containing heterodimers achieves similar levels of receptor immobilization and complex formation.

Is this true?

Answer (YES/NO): NO